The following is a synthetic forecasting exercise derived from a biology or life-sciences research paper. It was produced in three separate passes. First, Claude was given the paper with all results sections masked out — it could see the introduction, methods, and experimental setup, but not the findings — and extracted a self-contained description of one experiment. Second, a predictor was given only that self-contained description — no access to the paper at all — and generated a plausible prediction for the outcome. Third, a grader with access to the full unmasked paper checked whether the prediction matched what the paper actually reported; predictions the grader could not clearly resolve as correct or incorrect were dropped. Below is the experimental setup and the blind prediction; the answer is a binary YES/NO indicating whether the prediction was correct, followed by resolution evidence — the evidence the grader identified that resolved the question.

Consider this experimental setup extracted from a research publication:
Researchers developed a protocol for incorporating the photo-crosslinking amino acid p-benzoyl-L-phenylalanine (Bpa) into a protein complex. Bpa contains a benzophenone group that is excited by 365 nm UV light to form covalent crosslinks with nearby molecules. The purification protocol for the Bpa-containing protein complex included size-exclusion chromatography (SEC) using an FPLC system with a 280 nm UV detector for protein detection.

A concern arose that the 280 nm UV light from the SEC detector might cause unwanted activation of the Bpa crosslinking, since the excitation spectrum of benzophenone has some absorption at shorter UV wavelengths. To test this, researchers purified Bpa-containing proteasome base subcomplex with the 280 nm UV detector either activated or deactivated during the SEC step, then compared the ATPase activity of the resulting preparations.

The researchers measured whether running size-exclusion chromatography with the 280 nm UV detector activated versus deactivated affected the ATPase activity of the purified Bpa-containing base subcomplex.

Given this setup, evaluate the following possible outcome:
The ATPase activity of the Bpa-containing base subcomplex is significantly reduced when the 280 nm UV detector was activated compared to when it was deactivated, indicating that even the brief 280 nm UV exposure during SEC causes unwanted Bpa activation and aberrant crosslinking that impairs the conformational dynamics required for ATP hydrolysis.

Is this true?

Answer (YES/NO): NO